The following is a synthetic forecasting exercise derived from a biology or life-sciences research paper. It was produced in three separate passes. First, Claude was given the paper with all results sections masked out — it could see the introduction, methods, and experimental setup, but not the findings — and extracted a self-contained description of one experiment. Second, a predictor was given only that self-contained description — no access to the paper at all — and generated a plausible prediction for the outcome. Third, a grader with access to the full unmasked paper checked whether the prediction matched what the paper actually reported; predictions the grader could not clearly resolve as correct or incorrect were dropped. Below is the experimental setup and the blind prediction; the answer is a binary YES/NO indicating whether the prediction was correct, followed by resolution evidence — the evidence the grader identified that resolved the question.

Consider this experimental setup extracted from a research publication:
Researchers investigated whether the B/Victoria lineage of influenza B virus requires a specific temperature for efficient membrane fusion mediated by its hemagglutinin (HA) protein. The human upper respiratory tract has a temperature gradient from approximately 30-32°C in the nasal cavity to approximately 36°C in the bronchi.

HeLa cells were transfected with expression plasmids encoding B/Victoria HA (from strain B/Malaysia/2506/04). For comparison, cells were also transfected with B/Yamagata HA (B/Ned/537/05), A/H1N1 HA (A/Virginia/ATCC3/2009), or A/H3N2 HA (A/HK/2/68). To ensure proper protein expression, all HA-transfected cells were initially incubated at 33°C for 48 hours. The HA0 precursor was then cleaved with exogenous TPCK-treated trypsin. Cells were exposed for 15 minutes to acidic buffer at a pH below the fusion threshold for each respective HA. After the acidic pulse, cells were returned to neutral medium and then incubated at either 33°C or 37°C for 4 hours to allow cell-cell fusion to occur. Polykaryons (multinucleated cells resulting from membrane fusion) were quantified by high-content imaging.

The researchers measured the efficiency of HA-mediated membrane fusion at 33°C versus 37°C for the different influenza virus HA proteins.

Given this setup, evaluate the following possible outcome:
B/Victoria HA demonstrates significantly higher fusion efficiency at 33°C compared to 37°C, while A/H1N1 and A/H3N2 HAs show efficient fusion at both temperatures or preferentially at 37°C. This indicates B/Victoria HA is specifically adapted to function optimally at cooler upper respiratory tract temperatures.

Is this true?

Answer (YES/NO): YES